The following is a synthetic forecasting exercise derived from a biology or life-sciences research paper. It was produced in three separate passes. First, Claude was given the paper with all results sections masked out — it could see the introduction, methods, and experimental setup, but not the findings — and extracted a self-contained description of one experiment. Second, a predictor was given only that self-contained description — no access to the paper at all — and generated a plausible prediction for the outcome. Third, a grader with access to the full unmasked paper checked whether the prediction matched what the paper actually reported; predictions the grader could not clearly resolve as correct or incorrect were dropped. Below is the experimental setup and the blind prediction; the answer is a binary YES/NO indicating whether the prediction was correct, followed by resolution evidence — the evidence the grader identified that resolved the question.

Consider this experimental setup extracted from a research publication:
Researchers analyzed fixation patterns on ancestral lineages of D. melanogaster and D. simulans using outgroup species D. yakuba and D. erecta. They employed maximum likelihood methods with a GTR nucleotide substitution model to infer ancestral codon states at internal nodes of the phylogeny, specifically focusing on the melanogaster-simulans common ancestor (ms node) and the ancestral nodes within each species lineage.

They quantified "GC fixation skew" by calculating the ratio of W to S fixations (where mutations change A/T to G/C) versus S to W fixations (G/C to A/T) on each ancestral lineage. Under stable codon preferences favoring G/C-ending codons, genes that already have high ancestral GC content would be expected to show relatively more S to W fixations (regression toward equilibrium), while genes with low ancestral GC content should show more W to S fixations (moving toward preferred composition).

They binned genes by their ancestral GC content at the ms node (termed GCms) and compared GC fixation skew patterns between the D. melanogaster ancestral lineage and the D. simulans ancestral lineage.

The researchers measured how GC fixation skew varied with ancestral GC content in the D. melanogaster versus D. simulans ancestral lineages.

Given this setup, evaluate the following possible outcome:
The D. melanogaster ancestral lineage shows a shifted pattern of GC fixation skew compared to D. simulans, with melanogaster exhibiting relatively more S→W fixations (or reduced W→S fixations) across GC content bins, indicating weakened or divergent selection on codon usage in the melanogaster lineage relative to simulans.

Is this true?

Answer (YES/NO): YES